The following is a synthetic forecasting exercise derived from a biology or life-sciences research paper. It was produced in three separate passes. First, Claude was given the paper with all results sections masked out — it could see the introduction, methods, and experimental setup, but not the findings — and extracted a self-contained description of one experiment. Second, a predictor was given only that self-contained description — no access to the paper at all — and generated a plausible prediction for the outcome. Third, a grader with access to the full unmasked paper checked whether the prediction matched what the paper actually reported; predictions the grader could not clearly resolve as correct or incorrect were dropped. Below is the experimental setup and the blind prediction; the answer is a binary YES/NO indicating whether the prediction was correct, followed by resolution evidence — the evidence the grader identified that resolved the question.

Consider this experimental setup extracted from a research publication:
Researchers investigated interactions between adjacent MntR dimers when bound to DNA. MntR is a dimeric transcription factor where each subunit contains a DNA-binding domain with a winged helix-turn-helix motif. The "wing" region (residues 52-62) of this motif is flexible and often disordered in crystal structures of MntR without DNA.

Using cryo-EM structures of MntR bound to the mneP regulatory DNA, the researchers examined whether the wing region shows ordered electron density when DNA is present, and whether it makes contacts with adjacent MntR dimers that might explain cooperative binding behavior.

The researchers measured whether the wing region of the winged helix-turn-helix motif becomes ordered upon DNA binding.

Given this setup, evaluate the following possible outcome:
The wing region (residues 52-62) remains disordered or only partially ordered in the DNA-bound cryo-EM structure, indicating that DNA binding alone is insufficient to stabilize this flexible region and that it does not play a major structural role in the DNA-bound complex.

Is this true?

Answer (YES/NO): NO